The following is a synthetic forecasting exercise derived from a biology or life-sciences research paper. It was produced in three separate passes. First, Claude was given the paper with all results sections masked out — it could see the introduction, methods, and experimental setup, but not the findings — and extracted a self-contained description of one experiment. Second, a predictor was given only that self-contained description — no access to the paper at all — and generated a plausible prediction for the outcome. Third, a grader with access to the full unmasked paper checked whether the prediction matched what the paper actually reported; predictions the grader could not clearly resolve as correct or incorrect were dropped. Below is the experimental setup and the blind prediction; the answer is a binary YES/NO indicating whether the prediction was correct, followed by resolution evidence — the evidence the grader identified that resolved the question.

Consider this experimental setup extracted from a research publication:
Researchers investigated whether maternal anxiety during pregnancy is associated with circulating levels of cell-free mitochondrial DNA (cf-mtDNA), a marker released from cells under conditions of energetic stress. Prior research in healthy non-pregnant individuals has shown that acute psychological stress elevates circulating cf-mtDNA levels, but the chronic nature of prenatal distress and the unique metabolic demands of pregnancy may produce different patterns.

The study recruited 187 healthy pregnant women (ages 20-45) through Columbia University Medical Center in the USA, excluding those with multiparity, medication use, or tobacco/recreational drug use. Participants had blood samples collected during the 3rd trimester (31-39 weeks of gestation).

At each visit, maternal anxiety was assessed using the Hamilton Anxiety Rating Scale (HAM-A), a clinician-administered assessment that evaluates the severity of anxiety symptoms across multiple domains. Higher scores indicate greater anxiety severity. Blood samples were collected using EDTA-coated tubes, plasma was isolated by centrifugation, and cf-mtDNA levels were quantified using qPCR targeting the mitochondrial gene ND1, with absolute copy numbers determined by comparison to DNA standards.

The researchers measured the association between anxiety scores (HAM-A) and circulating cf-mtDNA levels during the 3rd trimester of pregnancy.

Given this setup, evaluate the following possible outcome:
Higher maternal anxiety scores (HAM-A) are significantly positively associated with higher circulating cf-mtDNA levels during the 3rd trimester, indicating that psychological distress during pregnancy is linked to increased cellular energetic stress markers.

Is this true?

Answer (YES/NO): NO